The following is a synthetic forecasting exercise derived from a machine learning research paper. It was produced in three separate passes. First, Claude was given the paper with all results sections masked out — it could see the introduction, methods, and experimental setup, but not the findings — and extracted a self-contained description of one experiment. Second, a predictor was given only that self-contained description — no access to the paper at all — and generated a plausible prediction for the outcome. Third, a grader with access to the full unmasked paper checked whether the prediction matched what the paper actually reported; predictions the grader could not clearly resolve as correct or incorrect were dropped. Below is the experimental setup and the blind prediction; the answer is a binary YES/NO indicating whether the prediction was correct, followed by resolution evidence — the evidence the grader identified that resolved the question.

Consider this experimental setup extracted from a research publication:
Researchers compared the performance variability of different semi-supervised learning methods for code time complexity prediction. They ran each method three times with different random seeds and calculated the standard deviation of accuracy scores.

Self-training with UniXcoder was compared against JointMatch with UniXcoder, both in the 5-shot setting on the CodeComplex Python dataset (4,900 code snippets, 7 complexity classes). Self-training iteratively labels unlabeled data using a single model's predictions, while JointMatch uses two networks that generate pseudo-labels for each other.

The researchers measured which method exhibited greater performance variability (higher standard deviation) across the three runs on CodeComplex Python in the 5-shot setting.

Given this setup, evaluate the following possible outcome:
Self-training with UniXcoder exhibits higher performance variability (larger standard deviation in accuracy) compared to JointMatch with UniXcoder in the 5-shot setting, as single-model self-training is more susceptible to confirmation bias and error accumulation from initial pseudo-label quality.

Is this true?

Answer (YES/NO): NO